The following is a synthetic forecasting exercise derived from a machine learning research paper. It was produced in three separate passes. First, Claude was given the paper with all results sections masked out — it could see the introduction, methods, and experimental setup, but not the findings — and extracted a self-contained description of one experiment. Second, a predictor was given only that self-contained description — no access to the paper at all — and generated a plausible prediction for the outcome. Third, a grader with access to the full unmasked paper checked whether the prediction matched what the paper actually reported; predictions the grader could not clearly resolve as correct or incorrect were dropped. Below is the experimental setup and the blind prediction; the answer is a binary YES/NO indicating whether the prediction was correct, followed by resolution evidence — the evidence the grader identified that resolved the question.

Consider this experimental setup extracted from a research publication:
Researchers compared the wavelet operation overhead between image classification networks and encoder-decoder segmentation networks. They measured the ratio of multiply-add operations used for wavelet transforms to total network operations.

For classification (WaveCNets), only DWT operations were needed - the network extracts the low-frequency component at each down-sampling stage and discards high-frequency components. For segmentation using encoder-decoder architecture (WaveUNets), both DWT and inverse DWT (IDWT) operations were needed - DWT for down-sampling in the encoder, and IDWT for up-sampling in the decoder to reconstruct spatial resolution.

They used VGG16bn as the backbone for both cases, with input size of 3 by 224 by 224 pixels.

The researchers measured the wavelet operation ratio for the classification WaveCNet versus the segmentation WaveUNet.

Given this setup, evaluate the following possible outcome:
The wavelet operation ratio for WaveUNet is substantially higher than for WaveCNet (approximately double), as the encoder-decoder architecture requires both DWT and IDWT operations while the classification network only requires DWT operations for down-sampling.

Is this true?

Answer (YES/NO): NO